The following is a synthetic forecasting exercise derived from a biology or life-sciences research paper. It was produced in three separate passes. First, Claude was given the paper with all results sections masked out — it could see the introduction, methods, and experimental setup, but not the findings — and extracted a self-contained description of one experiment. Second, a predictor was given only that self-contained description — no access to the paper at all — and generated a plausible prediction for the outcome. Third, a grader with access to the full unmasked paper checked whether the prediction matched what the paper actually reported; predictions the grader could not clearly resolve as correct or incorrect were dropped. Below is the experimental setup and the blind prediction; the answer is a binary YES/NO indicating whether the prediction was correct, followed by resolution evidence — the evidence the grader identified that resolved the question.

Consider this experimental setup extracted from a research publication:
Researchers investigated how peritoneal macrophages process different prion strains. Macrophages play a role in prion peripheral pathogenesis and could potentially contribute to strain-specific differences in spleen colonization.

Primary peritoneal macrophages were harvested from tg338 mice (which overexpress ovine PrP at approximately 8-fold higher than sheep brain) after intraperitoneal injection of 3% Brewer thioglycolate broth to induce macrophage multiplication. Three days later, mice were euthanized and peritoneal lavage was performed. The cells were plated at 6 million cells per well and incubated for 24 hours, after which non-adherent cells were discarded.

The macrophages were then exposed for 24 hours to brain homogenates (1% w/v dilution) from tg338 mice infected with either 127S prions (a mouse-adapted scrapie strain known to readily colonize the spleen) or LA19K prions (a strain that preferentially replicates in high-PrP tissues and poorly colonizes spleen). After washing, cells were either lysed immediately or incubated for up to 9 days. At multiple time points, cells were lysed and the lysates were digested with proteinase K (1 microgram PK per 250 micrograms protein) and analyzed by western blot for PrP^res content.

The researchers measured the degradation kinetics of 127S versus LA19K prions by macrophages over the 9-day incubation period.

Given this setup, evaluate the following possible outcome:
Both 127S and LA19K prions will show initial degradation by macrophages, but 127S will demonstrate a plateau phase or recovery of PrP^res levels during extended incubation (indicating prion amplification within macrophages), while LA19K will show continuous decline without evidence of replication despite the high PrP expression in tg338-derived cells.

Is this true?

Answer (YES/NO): NO